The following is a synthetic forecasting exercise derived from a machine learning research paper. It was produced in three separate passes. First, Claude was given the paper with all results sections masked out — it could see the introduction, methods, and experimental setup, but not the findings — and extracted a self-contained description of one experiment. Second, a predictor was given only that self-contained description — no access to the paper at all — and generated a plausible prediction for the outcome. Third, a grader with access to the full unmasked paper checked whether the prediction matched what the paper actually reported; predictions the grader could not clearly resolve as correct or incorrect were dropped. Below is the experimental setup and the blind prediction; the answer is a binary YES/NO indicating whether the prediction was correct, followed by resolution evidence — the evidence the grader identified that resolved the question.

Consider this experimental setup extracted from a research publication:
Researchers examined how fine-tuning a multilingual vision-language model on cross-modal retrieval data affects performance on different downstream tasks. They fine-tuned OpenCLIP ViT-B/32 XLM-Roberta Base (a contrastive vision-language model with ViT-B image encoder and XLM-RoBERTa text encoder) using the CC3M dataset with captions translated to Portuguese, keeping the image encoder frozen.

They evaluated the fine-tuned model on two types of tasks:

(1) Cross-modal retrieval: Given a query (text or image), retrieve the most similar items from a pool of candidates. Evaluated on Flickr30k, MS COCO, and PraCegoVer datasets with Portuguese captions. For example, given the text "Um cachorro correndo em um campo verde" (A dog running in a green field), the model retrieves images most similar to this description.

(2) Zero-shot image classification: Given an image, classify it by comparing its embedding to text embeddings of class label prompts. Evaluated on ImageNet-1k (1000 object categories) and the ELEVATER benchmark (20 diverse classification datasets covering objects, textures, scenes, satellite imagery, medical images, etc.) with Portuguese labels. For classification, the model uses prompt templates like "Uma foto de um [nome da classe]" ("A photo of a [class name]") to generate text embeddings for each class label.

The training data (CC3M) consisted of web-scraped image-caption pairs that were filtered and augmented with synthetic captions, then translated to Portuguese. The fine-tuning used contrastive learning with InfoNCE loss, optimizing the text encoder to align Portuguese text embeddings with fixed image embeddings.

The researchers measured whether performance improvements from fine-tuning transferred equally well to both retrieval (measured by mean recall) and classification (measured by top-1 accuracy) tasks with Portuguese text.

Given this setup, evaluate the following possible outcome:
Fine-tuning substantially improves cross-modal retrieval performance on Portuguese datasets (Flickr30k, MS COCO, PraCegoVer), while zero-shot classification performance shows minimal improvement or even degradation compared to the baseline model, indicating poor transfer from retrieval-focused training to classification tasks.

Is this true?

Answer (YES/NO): NO